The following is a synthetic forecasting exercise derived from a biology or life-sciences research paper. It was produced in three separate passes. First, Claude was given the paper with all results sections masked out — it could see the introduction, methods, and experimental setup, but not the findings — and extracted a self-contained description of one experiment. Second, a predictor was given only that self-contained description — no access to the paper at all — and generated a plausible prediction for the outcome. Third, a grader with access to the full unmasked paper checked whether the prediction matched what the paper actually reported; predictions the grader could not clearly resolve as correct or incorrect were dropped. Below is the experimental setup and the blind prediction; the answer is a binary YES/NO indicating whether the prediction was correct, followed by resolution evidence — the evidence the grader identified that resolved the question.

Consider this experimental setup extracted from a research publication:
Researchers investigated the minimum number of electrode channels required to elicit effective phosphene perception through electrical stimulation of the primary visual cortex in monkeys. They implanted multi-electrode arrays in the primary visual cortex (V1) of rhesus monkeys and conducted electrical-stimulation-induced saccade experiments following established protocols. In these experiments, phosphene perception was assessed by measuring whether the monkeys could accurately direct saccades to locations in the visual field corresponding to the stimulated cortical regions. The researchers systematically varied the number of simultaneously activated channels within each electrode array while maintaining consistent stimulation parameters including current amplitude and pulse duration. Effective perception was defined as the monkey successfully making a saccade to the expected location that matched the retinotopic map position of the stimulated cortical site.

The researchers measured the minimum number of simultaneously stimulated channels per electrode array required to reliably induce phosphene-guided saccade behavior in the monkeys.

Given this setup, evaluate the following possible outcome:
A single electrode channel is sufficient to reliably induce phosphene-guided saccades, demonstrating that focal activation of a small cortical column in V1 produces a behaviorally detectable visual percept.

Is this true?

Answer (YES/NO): NO